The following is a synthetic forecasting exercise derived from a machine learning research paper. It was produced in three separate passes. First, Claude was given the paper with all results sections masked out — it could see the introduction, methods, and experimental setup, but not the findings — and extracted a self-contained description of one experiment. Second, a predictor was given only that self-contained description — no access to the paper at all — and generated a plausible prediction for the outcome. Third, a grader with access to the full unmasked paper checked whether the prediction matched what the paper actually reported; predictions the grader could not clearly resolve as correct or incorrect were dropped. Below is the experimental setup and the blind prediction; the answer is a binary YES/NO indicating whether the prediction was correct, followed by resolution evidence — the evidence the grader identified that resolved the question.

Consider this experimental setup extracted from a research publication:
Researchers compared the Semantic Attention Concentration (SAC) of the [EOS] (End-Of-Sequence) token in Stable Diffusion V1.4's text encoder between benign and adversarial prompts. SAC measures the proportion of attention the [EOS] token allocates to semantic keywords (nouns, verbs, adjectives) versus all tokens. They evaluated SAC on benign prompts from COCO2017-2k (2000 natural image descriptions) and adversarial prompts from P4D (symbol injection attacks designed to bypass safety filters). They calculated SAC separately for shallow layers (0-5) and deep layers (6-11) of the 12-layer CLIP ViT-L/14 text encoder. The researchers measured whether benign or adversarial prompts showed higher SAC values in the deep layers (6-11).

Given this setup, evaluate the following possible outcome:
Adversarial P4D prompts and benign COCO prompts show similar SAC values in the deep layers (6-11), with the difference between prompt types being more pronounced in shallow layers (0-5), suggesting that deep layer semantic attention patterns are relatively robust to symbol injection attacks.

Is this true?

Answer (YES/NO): NO